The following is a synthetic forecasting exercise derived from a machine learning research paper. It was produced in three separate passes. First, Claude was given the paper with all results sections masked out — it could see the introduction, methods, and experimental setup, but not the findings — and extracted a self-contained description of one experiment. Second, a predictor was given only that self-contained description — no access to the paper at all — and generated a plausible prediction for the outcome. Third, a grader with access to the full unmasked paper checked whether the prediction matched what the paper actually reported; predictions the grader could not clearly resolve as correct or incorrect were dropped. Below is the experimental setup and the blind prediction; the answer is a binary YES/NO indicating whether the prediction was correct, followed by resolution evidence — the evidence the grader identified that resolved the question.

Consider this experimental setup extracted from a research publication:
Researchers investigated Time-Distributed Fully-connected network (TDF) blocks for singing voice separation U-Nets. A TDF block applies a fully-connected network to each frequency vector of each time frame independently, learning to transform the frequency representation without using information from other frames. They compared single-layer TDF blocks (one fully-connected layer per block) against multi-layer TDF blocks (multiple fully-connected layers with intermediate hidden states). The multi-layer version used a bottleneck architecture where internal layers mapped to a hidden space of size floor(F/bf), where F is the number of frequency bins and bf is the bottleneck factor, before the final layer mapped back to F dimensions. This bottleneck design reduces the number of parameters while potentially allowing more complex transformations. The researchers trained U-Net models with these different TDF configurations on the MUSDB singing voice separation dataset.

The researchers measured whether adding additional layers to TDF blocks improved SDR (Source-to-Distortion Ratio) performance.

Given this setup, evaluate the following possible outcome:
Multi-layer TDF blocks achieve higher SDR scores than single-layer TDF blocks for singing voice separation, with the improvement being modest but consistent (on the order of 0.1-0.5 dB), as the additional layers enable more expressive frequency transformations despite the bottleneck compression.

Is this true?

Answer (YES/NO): NO